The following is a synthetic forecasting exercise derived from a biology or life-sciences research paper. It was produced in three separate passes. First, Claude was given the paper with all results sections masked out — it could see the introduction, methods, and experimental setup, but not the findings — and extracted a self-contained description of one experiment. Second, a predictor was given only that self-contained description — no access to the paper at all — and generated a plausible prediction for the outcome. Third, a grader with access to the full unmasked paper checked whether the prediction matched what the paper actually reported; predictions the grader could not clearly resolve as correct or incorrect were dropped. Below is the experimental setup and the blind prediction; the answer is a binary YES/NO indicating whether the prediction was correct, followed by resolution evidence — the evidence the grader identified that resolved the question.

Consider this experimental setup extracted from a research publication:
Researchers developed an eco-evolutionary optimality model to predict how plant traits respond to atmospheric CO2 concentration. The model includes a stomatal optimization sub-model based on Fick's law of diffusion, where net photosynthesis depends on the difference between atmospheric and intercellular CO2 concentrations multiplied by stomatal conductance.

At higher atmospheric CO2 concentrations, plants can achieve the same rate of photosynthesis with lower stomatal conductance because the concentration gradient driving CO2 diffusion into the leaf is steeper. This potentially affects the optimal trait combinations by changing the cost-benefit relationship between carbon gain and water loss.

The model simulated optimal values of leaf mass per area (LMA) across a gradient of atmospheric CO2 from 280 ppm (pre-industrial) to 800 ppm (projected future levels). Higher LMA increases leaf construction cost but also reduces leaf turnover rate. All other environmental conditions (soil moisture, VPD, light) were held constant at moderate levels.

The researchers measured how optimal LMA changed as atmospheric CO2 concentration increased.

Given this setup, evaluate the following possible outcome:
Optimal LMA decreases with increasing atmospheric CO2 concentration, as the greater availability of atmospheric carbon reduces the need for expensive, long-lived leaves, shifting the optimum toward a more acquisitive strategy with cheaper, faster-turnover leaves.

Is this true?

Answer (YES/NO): YES